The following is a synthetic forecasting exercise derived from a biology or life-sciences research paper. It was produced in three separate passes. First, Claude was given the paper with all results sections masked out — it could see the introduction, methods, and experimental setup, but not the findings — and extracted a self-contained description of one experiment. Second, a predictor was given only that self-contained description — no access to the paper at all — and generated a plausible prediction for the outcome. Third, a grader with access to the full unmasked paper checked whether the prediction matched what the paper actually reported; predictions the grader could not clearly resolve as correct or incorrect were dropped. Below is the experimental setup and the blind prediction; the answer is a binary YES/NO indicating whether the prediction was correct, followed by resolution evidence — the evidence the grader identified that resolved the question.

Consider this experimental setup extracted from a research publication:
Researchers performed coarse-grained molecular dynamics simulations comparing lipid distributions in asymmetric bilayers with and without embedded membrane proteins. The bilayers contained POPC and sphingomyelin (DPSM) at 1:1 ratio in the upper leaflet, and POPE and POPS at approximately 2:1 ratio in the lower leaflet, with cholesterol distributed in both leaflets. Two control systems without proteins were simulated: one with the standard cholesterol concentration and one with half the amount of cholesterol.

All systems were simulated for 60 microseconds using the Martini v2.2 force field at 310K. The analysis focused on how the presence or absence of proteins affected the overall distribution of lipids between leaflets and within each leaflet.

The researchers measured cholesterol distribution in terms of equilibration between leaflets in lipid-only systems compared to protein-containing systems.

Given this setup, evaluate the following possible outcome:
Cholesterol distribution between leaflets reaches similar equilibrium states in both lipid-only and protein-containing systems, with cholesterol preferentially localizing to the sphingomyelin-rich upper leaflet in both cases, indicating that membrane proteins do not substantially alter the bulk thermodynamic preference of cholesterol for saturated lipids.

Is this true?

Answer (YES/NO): YES